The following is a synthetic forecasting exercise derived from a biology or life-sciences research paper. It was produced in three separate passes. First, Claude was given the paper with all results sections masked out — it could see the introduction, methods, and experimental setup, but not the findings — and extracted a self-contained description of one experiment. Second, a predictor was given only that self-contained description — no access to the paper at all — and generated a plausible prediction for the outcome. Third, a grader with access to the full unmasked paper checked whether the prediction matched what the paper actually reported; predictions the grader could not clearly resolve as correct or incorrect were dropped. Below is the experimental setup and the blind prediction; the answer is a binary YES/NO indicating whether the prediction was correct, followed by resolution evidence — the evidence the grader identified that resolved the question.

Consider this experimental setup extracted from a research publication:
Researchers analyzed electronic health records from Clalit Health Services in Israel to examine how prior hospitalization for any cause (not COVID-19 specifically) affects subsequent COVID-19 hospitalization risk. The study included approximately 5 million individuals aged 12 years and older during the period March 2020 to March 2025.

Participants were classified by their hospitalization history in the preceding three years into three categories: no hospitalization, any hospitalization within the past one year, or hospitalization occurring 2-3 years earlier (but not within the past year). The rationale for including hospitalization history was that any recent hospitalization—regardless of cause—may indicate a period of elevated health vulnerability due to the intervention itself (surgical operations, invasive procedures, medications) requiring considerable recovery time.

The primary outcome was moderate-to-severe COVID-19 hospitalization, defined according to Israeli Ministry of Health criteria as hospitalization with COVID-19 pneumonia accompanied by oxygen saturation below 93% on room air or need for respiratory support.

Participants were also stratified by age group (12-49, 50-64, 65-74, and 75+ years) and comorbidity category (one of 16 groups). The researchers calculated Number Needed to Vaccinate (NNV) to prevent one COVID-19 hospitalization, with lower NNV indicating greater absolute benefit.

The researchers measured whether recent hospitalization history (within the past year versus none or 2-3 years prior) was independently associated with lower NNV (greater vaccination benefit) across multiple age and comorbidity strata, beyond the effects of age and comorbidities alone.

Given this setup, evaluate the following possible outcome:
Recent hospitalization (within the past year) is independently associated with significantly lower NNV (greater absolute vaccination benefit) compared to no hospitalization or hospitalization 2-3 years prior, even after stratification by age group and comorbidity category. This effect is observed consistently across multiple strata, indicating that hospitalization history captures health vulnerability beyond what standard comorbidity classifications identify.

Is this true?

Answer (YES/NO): YES